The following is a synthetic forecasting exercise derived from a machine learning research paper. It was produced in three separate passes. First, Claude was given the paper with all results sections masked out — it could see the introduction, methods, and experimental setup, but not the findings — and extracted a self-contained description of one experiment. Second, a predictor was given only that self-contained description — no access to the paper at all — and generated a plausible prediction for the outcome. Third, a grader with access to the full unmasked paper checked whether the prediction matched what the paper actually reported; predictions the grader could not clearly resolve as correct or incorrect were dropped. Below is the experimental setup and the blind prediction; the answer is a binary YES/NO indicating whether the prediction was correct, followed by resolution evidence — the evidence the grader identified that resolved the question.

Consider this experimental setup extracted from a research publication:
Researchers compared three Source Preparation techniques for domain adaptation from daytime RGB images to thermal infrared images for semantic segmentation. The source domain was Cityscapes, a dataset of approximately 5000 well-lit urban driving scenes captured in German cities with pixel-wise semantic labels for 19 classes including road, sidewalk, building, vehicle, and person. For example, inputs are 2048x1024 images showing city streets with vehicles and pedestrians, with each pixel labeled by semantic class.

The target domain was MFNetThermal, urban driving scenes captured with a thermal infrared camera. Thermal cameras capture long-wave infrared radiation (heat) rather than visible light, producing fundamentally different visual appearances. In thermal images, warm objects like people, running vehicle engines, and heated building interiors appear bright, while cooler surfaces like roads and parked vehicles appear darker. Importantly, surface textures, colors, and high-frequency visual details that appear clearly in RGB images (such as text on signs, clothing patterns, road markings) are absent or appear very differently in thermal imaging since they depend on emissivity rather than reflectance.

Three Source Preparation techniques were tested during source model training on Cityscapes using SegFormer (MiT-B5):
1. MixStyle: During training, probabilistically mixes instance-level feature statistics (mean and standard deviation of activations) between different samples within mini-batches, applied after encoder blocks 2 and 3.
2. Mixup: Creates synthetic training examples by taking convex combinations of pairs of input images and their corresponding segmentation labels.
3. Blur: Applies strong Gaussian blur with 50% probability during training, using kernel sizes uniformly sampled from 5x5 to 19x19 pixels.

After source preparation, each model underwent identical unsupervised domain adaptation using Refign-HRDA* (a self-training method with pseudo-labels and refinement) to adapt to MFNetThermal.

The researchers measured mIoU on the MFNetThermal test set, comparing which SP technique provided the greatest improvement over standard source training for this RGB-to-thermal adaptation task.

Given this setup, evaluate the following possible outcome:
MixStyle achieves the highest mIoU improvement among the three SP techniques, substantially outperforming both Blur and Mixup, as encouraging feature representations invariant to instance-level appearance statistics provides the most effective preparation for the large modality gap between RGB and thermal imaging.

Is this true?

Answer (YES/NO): YES